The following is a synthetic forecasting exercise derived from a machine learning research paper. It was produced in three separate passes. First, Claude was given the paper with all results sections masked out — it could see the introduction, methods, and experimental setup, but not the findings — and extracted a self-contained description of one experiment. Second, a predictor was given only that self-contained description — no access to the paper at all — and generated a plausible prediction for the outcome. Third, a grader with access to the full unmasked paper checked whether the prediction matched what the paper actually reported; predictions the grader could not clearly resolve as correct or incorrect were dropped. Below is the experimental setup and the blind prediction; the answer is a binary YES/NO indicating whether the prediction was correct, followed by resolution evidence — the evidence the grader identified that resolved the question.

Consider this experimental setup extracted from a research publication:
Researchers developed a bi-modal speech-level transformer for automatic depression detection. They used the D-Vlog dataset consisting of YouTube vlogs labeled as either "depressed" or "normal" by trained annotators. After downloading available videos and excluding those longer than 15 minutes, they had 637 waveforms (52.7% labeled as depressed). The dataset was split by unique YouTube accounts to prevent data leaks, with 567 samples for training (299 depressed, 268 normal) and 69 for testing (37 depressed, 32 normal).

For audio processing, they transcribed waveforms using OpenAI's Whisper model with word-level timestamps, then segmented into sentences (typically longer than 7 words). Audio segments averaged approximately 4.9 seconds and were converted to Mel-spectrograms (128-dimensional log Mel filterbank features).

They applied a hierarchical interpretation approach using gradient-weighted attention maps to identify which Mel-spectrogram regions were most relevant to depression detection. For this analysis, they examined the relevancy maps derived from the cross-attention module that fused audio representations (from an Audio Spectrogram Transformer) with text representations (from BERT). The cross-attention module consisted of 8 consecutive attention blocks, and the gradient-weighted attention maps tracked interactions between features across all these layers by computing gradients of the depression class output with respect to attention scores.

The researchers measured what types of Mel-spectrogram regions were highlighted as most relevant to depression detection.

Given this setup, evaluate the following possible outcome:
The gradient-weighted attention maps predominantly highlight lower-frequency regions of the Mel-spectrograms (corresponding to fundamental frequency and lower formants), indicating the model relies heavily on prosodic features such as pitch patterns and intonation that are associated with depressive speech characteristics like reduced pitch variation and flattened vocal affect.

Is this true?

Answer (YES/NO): NO